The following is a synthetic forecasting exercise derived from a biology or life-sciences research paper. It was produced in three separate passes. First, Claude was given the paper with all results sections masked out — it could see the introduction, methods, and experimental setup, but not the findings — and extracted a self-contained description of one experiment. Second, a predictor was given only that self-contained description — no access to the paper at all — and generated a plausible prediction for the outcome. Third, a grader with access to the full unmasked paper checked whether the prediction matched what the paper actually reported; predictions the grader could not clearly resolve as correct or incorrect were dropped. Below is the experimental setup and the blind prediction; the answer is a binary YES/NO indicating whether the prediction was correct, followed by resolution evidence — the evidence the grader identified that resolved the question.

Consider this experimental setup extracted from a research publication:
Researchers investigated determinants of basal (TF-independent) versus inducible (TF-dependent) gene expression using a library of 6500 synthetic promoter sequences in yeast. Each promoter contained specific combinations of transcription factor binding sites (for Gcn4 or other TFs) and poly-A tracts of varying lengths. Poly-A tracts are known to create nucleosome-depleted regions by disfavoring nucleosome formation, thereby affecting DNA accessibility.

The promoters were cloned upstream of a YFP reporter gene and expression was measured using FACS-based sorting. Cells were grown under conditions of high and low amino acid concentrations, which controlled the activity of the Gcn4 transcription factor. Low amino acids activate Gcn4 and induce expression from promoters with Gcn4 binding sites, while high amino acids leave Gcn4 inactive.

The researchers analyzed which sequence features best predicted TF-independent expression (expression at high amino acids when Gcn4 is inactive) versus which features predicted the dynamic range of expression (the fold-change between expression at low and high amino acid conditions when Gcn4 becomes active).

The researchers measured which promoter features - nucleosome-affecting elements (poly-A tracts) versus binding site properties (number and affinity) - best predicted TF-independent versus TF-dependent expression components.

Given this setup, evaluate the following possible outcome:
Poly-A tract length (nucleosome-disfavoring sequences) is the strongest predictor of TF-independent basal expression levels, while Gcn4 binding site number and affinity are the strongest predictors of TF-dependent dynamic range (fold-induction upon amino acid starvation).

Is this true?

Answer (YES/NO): YES